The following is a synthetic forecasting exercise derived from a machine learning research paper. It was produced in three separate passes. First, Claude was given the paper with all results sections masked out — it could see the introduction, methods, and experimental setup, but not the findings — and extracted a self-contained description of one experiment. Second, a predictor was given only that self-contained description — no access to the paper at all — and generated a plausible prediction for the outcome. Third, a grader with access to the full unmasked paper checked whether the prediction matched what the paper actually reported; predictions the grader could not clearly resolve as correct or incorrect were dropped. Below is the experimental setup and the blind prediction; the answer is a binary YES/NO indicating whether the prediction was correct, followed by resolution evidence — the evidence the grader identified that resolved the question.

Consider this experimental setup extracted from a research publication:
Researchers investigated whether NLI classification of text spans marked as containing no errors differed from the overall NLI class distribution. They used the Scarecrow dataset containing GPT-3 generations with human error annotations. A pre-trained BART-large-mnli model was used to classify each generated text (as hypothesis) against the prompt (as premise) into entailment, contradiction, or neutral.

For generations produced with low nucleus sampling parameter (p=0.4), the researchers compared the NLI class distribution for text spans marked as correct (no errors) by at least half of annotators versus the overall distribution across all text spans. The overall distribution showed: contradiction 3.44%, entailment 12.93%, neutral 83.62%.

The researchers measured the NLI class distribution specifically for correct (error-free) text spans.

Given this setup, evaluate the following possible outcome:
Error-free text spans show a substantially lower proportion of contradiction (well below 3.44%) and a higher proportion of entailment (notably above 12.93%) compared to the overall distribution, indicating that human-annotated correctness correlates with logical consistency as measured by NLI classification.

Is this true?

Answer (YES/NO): NO